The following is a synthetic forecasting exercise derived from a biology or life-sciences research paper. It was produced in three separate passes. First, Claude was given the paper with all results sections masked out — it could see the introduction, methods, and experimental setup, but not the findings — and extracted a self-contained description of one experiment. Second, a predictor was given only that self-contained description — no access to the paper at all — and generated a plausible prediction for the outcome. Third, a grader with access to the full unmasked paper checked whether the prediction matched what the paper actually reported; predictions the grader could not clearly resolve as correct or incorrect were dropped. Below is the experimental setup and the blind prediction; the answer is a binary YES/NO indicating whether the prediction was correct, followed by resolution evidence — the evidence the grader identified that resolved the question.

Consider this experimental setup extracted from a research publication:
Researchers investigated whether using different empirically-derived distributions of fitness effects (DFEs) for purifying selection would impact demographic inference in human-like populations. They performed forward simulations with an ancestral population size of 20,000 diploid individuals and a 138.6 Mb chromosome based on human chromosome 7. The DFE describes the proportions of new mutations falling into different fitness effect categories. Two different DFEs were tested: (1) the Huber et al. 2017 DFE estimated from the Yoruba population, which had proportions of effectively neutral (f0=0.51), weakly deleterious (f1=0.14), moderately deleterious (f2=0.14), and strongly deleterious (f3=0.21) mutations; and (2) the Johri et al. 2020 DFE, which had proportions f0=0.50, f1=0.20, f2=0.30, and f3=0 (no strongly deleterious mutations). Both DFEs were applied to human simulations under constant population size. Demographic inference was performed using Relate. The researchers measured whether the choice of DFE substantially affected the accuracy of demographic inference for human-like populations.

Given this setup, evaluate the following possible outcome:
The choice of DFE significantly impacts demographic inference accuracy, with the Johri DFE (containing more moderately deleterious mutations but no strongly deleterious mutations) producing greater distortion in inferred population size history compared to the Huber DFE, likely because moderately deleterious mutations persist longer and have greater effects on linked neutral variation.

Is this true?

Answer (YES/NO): NO